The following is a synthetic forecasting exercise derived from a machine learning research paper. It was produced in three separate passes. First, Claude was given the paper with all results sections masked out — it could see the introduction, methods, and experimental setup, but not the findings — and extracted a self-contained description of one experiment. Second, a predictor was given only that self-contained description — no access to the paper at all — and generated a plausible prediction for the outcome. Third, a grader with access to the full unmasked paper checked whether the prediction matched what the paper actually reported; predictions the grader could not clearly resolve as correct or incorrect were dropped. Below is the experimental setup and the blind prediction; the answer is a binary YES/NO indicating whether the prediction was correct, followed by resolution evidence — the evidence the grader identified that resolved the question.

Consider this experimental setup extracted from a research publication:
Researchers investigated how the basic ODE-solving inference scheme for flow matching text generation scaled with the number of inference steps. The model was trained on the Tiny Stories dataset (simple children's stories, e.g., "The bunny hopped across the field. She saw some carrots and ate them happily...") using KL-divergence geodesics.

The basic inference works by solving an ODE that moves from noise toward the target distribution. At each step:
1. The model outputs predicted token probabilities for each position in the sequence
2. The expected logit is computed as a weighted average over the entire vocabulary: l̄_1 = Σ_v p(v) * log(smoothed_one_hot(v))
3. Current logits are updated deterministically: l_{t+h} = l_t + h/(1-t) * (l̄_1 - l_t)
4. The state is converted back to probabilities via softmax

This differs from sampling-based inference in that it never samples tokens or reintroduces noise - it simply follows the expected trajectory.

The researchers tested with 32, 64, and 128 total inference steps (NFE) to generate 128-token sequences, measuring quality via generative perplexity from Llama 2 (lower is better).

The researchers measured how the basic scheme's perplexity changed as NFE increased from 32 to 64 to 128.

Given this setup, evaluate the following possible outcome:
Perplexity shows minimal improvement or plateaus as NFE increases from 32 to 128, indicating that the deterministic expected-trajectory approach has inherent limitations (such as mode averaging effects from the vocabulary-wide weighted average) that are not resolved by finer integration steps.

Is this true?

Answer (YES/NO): NO